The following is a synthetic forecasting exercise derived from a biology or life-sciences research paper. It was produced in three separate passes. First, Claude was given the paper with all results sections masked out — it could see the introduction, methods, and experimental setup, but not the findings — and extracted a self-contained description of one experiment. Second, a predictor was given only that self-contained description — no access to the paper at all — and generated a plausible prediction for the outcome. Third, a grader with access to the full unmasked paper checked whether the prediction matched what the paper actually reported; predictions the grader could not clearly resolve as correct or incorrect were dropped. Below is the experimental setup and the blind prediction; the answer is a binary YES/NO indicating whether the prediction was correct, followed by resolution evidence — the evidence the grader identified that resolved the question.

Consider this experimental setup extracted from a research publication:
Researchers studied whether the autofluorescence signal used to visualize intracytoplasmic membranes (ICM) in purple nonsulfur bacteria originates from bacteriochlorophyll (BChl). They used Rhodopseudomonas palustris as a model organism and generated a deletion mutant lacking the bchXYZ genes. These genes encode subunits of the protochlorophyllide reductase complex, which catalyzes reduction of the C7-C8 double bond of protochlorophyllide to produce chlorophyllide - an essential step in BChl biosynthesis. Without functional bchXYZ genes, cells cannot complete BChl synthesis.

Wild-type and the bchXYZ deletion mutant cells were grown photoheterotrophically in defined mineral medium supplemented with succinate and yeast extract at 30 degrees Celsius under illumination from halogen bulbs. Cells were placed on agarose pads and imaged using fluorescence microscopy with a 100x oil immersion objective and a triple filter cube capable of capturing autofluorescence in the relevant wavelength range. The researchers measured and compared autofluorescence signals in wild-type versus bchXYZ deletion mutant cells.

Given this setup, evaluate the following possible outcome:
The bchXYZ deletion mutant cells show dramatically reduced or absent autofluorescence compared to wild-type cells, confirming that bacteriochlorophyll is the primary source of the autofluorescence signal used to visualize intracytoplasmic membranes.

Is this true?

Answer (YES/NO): YES